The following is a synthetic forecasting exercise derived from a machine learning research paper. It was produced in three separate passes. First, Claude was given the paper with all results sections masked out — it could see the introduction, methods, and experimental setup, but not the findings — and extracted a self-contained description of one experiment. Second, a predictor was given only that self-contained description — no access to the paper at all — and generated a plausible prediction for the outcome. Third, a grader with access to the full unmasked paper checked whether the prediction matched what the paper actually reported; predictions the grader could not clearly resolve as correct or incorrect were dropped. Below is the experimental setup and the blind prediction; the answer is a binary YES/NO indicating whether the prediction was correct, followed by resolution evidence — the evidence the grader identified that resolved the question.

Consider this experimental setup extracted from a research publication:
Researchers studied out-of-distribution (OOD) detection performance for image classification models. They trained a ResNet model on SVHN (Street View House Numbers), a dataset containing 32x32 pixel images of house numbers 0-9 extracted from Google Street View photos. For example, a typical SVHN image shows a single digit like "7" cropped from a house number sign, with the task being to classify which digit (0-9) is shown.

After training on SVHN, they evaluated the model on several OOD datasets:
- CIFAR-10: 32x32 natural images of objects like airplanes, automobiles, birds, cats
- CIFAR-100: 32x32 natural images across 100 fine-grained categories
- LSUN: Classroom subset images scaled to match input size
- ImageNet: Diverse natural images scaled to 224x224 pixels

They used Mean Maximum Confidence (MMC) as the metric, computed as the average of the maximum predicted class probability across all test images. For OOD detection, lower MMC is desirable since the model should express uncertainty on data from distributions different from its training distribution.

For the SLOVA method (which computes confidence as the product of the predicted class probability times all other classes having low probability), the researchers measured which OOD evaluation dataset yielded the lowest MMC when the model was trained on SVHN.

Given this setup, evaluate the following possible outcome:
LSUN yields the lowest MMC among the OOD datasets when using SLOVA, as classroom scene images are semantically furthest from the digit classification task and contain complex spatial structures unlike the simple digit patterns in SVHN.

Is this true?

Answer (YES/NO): NO